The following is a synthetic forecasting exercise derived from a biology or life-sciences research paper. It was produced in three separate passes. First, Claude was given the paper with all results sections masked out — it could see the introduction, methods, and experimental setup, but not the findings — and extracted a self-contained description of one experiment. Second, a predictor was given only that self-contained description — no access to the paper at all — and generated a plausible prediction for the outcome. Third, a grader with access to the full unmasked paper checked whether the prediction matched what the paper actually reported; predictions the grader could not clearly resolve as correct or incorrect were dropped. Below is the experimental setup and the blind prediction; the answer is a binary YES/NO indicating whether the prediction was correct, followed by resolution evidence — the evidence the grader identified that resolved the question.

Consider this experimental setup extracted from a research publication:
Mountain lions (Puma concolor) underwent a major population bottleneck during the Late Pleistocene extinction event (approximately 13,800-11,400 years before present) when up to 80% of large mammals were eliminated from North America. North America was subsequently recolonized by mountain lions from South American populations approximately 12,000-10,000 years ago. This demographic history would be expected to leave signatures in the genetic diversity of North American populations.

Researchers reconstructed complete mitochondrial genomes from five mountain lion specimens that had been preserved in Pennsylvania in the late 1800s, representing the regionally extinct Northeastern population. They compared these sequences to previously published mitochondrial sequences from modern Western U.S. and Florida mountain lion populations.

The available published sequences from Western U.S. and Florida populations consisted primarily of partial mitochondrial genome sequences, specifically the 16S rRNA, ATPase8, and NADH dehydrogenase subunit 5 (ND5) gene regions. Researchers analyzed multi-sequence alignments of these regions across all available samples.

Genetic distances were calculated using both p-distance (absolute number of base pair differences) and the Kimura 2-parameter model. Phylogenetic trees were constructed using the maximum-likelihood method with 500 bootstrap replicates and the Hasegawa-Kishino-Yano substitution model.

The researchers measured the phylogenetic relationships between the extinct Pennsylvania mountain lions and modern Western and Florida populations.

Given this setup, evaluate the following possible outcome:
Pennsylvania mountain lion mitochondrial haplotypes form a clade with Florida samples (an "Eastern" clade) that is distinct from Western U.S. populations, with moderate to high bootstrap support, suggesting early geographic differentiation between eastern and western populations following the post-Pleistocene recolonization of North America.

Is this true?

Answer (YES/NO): NO